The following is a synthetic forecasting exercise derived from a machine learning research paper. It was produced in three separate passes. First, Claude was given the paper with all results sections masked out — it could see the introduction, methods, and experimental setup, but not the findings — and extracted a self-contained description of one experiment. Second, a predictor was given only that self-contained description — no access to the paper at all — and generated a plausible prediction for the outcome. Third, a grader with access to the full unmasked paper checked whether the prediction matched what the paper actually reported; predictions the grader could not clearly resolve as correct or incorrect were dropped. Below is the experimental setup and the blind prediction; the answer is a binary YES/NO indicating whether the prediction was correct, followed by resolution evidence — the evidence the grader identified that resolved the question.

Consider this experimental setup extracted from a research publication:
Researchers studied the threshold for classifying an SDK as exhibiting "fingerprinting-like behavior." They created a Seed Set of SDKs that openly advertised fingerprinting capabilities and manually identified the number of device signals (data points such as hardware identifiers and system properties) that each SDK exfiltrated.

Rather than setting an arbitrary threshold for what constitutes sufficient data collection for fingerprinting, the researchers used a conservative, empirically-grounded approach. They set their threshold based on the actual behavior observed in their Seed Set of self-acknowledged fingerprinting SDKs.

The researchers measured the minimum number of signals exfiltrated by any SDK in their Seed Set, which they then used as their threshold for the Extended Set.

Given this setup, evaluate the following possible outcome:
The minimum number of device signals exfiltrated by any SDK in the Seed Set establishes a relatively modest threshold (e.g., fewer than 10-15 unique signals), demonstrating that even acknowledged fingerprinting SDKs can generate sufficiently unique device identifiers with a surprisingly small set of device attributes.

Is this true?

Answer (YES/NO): NO